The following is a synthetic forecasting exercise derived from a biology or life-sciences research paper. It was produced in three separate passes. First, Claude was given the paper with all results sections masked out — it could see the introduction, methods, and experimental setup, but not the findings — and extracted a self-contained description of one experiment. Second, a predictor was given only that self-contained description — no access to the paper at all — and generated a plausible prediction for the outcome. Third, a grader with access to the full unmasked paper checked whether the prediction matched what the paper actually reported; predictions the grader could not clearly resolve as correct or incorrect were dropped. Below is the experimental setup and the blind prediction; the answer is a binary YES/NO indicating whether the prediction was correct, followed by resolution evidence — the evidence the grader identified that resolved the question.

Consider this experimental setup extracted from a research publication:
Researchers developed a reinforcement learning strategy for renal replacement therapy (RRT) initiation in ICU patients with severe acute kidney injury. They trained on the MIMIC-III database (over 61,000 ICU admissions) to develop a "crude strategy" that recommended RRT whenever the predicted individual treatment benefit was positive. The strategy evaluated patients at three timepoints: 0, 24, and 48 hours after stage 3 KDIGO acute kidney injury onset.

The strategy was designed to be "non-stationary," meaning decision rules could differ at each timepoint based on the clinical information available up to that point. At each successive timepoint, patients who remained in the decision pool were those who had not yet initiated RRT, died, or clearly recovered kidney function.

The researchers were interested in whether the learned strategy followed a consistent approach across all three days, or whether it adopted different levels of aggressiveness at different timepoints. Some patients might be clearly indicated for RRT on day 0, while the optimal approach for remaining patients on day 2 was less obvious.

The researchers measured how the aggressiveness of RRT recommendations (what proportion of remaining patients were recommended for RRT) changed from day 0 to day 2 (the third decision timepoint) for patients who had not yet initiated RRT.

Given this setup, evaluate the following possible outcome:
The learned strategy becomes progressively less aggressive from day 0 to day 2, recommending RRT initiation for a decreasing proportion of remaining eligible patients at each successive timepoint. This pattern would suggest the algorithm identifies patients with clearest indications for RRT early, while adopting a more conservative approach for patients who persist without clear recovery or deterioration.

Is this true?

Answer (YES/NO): NO